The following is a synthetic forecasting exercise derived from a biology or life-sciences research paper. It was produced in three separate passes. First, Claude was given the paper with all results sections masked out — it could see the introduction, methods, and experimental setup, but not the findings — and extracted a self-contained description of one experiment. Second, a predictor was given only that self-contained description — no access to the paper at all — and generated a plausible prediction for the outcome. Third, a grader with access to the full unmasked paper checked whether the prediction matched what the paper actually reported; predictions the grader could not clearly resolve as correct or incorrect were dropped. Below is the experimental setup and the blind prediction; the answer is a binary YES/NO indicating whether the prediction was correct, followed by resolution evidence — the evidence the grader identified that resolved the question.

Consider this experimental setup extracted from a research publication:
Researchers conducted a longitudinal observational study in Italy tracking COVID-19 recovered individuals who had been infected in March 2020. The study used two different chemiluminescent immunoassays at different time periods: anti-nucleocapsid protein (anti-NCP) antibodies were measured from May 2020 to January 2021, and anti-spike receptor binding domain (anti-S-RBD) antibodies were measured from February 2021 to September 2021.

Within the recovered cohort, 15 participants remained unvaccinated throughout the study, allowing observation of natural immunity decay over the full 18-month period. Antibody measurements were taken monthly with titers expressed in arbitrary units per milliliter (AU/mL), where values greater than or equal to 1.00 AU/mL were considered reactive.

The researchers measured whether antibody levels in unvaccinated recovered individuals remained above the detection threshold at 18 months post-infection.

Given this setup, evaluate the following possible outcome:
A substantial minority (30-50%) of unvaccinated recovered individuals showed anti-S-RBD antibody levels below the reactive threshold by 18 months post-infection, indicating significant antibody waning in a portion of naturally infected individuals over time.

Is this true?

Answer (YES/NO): NO